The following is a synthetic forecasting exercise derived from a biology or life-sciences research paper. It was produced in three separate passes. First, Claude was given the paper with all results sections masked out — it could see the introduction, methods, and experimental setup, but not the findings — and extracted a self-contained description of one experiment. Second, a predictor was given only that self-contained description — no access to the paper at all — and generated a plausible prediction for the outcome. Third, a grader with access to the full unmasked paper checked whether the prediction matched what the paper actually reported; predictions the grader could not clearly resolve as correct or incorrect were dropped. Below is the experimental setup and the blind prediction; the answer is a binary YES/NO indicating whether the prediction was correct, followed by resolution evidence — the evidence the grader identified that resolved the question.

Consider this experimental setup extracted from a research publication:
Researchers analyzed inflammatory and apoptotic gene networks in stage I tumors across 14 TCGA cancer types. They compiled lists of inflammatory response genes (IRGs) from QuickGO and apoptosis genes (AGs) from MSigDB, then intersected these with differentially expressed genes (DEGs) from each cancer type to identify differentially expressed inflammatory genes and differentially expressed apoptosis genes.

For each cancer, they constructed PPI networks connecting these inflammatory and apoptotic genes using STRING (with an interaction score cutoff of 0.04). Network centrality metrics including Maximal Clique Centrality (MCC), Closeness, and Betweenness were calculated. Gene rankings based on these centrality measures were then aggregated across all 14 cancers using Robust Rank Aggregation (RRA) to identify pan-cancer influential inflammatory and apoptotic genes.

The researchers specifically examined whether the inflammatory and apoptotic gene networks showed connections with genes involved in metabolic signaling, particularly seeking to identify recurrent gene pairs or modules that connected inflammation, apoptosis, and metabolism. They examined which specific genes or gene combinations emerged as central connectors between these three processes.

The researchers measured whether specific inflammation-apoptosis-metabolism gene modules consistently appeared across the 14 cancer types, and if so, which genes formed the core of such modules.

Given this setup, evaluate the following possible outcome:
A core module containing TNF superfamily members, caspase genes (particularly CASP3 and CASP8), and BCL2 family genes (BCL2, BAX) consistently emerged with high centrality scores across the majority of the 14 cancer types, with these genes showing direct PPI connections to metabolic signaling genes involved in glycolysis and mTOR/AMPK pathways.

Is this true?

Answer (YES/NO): NO